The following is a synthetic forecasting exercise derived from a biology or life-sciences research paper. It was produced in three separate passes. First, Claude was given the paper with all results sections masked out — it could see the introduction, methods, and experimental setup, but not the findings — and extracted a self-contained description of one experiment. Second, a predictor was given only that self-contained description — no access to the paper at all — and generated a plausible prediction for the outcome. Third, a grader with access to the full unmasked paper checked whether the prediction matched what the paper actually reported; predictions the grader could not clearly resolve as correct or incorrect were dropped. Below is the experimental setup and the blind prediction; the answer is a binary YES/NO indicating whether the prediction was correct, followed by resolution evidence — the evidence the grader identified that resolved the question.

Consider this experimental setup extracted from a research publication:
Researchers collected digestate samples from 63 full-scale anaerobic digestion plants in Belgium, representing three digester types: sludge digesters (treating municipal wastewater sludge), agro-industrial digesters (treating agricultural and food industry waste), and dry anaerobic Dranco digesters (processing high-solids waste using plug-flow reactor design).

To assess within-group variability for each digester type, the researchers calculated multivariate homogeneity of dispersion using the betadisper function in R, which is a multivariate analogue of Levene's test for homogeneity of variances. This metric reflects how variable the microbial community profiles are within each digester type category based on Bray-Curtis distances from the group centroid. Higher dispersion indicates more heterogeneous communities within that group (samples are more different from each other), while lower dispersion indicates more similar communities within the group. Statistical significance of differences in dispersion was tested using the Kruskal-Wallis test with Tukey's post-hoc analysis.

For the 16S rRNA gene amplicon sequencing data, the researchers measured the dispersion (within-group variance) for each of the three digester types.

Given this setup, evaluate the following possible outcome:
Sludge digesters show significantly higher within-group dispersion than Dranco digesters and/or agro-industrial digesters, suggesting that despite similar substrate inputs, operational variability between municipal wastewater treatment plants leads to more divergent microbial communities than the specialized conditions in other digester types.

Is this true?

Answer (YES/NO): NO